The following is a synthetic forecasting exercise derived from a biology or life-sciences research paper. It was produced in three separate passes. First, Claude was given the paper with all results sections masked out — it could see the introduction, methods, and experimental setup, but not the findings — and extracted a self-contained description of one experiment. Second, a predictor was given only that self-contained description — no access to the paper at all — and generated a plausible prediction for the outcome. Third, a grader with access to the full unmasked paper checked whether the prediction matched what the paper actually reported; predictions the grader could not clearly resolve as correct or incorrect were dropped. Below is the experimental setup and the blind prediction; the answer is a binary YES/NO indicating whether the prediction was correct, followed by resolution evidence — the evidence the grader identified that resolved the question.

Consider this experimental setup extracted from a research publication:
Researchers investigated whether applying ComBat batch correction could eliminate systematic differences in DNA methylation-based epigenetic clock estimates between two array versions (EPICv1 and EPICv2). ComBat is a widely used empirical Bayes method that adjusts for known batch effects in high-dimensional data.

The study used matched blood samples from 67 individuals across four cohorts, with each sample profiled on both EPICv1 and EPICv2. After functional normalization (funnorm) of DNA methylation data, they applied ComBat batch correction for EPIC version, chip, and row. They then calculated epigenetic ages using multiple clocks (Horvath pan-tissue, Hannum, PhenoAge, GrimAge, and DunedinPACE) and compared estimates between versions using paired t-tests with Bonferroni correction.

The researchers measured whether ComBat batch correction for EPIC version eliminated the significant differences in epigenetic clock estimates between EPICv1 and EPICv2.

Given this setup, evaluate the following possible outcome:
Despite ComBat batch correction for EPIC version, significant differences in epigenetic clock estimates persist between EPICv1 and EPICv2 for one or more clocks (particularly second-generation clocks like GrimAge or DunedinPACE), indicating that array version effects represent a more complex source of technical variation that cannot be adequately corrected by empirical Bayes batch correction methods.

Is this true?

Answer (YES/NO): NO